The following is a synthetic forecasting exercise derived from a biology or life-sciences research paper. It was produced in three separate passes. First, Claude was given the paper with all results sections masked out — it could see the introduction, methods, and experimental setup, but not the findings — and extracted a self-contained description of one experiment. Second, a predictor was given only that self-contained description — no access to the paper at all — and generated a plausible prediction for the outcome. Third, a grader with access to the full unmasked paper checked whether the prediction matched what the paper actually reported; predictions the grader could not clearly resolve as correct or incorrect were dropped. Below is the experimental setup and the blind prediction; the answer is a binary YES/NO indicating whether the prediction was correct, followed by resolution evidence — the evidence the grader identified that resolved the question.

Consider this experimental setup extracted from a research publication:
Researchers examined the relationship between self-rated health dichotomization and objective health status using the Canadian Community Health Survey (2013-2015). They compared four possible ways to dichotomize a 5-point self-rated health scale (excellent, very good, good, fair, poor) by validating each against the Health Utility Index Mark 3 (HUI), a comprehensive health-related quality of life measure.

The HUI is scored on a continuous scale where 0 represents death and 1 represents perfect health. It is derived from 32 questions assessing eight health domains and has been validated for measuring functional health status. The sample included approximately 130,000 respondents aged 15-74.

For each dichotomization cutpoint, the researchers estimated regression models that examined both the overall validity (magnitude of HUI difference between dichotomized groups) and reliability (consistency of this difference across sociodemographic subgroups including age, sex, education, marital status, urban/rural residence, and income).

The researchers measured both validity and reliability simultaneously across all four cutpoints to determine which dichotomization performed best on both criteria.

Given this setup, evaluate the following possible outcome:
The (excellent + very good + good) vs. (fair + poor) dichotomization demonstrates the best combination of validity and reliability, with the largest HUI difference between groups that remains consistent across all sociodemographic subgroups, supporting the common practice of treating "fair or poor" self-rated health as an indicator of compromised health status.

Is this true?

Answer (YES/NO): NO